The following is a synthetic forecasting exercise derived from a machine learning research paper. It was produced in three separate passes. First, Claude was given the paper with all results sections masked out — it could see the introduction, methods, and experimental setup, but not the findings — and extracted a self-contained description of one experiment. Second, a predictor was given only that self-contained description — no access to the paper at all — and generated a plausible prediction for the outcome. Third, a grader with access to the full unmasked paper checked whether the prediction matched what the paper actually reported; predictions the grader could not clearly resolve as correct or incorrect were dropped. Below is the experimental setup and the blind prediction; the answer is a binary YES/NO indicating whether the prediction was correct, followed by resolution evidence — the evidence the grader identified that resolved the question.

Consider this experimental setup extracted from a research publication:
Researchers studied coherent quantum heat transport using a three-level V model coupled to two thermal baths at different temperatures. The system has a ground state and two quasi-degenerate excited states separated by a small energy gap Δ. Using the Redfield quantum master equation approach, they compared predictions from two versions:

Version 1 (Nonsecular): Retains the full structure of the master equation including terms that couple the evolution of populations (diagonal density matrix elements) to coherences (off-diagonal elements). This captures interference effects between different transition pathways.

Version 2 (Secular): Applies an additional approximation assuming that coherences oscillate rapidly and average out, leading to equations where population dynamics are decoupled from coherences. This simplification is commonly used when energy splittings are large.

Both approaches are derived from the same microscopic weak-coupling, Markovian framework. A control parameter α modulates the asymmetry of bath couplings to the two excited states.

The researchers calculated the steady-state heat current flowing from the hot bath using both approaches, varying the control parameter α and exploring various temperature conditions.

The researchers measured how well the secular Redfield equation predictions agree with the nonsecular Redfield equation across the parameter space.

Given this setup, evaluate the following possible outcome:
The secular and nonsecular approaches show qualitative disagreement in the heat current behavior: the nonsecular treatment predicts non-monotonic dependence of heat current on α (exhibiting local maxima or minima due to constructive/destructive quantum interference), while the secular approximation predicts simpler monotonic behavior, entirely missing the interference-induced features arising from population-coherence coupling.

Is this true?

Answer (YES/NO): NO